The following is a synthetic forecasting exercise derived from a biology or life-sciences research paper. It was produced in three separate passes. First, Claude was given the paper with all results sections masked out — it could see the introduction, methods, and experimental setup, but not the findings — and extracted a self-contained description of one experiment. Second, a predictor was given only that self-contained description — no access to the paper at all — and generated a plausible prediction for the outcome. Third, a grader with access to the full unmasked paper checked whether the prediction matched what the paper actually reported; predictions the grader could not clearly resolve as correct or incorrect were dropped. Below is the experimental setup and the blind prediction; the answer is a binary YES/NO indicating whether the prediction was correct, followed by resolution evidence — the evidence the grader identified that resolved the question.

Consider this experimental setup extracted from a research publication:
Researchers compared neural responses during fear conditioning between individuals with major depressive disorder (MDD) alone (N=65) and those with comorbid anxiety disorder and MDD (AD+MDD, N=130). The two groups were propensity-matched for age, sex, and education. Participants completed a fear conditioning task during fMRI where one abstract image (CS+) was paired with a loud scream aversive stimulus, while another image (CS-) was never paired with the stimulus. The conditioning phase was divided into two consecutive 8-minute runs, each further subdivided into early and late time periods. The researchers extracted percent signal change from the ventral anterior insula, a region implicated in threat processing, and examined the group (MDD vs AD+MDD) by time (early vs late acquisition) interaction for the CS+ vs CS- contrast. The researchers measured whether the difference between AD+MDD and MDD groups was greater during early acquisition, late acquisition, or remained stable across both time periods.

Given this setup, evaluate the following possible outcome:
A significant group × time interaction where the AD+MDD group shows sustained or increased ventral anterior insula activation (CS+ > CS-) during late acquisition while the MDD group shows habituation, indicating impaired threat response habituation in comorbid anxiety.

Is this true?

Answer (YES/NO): YES